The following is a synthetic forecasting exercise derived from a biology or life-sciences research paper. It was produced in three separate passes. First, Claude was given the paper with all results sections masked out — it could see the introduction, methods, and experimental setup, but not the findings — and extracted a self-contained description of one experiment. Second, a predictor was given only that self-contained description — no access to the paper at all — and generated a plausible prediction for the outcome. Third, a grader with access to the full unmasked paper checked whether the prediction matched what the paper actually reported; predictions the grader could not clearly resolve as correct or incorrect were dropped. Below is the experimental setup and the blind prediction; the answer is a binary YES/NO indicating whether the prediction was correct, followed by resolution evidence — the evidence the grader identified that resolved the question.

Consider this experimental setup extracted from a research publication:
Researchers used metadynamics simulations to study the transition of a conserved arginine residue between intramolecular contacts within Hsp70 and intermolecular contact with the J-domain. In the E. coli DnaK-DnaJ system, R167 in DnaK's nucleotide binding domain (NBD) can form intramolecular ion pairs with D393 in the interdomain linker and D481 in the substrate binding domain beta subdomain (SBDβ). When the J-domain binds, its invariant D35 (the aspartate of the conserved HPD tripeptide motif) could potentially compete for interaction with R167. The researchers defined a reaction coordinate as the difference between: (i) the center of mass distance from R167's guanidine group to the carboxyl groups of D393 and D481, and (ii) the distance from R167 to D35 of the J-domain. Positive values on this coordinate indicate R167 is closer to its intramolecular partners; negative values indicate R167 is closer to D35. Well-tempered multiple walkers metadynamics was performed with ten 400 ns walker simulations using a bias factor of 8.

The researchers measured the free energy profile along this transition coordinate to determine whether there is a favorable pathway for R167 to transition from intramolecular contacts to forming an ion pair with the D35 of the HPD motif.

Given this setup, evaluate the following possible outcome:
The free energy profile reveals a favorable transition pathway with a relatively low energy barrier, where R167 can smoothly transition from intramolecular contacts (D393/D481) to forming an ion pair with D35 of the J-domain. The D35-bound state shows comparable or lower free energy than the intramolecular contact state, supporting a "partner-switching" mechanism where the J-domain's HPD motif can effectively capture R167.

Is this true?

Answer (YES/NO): YES